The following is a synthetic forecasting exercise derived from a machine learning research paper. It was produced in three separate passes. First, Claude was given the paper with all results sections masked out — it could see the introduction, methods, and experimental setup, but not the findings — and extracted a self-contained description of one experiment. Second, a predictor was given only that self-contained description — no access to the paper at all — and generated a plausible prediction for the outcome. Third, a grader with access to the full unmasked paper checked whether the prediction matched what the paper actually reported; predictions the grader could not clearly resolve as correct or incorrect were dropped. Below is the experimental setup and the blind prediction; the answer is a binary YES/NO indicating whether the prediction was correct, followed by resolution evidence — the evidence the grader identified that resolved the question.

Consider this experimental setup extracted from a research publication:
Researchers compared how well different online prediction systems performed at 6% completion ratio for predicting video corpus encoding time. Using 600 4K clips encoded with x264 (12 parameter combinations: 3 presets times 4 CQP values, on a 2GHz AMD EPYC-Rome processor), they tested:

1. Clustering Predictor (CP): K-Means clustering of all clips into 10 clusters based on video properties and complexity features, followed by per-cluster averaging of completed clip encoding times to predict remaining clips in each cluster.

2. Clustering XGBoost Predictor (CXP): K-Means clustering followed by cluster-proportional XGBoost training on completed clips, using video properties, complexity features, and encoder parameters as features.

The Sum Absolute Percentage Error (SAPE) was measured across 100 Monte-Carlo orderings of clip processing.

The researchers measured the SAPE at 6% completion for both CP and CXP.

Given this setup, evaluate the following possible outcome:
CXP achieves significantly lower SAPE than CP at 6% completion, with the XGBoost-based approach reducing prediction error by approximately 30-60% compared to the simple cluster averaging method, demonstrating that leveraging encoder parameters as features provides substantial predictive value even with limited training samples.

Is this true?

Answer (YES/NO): NO